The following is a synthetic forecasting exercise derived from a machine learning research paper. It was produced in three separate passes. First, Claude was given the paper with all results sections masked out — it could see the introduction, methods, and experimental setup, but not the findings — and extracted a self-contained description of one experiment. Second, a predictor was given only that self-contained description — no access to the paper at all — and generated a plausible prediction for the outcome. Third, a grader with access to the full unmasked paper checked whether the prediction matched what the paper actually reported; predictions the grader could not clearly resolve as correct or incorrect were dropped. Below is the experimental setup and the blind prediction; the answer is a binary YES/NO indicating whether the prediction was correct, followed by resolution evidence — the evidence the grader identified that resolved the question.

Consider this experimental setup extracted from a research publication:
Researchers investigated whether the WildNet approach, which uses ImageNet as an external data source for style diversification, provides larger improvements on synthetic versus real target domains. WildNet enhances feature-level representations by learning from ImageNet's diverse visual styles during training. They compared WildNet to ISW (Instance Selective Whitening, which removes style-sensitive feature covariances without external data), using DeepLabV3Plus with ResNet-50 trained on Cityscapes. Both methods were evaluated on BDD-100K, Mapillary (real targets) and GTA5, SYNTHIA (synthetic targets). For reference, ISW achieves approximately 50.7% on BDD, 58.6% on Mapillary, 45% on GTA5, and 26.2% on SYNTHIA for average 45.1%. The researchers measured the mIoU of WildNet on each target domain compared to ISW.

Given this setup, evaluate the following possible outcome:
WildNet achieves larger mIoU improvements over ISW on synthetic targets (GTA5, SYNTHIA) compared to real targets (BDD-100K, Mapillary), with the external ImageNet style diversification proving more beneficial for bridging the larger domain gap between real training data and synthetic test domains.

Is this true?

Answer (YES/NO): YES